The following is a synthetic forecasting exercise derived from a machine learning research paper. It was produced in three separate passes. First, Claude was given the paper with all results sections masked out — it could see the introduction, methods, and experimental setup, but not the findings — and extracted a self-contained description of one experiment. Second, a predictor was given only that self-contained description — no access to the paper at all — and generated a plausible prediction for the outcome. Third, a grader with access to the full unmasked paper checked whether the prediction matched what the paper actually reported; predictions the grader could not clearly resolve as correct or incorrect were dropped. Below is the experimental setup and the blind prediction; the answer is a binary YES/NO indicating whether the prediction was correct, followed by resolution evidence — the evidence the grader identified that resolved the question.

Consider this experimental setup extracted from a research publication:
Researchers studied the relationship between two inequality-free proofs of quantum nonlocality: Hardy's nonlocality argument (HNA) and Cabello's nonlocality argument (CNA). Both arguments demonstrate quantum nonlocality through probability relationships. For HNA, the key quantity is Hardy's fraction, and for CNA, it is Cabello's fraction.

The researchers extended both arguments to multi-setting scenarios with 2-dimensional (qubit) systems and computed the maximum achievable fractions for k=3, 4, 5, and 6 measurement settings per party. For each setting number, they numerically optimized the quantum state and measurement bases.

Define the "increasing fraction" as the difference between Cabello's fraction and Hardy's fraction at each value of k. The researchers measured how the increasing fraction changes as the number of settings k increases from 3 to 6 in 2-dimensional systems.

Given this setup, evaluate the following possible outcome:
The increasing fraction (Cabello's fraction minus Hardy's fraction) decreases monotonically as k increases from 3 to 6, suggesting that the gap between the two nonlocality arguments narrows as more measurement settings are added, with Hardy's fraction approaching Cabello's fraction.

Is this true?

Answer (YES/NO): YES